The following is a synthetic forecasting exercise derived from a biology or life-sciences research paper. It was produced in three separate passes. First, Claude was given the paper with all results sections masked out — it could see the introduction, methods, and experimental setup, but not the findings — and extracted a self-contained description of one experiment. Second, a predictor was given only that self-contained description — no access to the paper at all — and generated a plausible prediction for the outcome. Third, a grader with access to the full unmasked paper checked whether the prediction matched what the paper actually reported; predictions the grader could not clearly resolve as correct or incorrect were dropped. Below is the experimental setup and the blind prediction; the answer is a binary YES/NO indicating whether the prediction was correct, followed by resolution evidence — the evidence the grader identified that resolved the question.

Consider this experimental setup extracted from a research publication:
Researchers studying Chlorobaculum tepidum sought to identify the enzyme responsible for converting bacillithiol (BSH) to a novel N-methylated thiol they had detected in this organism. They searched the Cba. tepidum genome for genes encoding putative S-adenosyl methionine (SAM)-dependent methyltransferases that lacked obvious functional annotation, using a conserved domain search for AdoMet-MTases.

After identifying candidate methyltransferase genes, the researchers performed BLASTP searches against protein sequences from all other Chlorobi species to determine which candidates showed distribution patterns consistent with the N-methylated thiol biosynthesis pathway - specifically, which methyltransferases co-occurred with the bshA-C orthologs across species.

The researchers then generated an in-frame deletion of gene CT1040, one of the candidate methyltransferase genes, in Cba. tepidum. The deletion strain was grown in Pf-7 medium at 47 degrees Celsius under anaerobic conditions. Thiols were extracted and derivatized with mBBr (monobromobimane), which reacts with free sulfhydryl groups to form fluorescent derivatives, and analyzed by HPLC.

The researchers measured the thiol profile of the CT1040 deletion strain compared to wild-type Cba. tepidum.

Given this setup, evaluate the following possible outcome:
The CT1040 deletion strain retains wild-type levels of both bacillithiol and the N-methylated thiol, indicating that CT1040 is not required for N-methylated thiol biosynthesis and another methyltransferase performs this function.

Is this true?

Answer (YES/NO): NO